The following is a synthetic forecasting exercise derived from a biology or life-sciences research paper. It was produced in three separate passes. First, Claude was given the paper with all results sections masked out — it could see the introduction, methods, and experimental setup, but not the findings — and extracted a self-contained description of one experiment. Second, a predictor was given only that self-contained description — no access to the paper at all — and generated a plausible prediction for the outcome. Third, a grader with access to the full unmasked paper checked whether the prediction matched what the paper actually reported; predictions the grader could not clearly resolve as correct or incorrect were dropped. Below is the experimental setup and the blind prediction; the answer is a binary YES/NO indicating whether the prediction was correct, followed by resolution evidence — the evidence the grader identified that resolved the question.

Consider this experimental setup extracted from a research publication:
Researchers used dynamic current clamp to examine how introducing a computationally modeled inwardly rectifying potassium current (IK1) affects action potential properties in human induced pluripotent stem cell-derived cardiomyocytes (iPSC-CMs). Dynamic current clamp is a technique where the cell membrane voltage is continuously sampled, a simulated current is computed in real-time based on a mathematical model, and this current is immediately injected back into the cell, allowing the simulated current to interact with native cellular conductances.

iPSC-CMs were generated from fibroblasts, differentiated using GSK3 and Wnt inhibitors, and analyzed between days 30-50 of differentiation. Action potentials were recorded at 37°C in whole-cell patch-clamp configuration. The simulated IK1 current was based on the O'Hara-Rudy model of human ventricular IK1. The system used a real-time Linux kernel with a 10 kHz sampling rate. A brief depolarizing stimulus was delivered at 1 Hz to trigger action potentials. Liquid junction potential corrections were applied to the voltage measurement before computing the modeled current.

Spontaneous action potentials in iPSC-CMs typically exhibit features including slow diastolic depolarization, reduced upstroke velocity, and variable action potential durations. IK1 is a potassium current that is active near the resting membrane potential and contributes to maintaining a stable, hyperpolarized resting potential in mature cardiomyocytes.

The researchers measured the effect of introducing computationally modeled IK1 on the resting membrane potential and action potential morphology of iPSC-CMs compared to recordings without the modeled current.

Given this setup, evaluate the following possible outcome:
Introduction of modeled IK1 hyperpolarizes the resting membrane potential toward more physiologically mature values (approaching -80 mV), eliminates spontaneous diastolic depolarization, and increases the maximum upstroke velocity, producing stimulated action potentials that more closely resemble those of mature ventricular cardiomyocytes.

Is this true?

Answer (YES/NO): YES